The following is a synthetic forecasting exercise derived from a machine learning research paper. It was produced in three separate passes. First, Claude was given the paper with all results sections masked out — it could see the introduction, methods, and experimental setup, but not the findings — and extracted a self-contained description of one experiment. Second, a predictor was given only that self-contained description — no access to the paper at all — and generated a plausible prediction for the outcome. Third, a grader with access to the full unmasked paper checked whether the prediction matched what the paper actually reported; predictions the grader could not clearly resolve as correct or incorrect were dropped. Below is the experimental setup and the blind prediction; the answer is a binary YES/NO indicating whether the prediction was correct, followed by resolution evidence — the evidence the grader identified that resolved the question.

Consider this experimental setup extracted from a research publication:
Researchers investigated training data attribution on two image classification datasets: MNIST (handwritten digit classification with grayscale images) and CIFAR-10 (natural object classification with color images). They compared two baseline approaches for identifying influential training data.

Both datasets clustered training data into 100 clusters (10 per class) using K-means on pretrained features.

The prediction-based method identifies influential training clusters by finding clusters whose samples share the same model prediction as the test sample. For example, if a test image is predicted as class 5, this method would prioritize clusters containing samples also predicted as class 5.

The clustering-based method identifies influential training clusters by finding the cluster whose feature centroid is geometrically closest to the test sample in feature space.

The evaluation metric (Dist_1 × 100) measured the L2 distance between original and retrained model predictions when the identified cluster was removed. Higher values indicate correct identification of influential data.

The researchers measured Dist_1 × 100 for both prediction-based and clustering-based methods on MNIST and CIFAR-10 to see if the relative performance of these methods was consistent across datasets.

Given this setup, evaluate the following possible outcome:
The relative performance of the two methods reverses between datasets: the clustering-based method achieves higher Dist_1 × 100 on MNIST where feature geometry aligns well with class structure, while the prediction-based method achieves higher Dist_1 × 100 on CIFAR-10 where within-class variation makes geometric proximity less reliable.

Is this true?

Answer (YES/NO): YES